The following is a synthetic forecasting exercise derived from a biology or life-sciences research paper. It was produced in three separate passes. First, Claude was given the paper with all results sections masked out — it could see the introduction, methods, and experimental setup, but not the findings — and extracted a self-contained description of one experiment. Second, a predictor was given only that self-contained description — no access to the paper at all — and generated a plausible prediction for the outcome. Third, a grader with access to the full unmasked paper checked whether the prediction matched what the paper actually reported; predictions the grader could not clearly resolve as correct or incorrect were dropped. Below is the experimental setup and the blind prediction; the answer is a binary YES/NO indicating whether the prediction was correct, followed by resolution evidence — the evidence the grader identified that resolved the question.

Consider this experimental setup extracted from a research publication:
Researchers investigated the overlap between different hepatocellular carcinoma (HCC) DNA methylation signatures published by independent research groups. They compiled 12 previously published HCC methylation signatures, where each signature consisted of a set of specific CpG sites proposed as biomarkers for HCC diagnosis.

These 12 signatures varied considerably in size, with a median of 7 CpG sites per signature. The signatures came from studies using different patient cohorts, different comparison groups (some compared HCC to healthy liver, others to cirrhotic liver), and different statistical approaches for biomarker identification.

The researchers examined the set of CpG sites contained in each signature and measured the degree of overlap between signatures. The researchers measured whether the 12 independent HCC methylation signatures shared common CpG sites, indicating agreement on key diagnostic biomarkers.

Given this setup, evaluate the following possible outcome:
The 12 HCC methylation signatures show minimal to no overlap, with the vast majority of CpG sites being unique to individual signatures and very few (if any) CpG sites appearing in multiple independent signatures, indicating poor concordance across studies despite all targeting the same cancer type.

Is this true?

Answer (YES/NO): YES